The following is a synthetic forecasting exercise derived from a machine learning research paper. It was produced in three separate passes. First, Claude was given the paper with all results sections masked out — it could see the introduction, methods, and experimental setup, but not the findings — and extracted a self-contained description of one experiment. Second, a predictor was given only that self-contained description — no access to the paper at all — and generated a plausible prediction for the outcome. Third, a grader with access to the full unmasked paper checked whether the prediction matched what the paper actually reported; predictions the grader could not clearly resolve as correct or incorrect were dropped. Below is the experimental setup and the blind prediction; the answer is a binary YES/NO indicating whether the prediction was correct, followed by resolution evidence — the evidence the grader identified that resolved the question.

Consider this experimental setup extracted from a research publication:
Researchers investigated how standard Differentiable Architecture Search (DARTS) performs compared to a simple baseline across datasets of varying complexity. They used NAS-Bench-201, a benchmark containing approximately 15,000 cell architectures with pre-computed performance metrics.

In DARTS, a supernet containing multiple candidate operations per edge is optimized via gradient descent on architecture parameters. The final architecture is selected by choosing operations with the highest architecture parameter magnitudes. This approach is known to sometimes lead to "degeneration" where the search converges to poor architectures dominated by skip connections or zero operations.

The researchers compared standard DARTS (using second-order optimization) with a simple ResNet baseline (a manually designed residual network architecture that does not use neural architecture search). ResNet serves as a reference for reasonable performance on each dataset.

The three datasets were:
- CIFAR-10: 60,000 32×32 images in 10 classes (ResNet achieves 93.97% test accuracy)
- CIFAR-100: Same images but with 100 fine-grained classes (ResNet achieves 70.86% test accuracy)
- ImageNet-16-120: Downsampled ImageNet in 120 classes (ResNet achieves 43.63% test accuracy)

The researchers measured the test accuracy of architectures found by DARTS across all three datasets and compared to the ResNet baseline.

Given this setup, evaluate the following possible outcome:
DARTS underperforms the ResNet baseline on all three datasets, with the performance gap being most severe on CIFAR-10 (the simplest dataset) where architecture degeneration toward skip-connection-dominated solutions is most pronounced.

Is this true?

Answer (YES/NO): NO